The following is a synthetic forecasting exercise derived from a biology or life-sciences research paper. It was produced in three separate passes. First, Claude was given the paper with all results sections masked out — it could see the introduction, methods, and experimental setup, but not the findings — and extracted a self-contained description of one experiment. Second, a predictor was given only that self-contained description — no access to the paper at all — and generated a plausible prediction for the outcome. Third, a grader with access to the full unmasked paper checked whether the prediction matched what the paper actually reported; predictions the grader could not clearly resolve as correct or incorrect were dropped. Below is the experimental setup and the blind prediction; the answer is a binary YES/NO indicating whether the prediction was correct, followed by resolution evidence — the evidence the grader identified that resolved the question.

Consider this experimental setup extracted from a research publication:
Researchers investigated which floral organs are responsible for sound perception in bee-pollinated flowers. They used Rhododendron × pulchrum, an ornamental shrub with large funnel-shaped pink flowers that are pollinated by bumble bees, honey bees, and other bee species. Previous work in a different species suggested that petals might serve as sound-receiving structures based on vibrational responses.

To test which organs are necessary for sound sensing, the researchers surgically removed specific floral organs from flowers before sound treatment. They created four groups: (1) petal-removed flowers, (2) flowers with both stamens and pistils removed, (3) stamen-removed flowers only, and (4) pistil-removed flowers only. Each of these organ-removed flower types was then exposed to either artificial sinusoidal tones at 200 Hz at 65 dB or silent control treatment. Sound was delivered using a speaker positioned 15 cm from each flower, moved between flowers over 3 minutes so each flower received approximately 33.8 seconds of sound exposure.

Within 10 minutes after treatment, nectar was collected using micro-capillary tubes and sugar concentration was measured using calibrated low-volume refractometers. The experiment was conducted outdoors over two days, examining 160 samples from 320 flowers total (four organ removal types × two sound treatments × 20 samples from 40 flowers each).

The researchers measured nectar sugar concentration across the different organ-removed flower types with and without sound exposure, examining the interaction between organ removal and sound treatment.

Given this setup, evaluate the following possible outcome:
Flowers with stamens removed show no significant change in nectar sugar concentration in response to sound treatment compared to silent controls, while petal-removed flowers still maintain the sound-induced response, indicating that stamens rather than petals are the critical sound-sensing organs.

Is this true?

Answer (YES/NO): NO